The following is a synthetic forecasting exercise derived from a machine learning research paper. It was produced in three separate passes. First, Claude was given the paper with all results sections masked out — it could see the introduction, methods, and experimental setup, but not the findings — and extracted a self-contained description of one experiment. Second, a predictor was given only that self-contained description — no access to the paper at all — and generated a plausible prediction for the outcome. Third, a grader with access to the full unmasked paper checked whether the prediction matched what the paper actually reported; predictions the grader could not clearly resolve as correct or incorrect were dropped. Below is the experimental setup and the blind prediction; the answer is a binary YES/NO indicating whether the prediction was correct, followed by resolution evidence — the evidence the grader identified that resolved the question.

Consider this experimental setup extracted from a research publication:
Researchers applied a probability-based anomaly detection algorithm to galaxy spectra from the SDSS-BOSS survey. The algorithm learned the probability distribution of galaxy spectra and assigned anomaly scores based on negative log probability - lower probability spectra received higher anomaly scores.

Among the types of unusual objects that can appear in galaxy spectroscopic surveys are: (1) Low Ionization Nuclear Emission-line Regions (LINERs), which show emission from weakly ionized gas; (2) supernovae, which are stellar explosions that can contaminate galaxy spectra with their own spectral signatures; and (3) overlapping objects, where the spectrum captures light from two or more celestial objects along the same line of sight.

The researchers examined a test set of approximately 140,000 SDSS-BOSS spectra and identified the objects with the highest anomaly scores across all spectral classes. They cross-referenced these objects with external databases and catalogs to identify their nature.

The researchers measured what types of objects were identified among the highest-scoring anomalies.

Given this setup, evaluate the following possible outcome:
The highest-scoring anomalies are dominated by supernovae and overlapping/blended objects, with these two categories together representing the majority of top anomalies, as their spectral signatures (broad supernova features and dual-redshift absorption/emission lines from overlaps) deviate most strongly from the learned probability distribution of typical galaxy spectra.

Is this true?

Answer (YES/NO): NO